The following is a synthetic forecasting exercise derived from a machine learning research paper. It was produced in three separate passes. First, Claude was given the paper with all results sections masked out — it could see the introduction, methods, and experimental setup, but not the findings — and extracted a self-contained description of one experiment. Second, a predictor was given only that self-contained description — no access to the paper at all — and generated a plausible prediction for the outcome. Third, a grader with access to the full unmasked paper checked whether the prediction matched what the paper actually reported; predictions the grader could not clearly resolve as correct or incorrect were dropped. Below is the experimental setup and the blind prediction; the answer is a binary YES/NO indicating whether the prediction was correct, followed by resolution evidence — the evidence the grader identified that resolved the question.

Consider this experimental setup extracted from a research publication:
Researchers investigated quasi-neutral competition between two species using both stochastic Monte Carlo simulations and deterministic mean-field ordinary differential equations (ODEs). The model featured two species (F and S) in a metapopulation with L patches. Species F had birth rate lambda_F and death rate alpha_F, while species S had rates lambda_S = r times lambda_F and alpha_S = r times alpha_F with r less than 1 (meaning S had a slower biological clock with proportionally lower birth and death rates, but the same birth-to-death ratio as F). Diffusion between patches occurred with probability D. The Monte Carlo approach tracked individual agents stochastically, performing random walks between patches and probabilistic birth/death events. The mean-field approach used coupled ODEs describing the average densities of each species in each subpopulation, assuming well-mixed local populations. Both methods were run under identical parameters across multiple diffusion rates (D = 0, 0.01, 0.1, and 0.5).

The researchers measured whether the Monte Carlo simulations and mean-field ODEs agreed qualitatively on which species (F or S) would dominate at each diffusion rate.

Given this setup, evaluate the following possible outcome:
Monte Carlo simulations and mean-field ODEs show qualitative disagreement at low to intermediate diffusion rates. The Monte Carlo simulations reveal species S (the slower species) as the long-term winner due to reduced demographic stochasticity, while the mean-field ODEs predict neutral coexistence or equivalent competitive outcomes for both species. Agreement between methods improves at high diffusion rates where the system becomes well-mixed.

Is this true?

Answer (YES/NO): NO